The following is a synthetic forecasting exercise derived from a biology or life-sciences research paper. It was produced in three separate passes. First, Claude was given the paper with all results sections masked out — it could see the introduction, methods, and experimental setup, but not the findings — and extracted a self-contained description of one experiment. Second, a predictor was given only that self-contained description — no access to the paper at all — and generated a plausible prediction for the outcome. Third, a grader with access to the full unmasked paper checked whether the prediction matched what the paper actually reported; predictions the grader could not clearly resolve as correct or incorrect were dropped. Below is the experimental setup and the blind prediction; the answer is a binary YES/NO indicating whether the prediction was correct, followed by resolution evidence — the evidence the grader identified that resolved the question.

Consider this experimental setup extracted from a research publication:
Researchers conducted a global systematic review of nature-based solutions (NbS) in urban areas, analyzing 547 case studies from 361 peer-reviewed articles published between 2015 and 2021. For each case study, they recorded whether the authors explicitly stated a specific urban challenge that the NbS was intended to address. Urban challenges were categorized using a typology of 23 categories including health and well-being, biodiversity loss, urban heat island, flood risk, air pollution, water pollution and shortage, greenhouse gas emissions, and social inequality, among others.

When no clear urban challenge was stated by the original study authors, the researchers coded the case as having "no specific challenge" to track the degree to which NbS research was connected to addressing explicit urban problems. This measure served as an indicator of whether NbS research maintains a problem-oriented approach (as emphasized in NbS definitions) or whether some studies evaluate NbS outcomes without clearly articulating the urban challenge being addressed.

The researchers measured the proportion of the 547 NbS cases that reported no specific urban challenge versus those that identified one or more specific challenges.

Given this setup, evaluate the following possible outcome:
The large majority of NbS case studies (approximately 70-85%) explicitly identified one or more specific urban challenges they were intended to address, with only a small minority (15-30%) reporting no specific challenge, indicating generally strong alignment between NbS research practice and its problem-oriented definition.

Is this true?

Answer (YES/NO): NO